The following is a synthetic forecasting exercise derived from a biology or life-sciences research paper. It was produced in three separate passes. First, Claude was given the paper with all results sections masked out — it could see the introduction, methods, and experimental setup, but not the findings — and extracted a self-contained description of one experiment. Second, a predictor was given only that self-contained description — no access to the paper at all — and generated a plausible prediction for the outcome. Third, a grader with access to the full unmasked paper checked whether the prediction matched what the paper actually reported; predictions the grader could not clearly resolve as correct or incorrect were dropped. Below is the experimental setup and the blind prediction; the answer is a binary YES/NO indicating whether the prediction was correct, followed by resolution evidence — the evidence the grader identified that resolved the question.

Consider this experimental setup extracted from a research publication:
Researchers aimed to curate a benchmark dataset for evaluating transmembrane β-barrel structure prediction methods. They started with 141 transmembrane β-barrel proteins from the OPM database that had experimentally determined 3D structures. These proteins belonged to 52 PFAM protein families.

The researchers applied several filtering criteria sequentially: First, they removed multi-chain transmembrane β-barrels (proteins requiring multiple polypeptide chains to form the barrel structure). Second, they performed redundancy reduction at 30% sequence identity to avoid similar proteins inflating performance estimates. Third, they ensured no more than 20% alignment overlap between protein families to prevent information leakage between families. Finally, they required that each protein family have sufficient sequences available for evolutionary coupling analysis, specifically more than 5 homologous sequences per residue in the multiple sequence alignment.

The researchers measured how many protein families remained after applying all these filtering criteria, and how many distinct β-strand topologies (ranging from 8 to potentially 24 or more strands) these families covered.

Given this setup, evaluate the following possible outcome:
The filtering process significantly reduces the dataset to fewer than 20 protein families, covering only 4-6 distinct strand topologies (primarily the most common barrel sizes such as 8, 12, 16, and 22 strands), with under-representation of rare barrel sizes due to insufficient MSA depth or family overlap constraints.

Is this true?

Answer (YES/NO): NO